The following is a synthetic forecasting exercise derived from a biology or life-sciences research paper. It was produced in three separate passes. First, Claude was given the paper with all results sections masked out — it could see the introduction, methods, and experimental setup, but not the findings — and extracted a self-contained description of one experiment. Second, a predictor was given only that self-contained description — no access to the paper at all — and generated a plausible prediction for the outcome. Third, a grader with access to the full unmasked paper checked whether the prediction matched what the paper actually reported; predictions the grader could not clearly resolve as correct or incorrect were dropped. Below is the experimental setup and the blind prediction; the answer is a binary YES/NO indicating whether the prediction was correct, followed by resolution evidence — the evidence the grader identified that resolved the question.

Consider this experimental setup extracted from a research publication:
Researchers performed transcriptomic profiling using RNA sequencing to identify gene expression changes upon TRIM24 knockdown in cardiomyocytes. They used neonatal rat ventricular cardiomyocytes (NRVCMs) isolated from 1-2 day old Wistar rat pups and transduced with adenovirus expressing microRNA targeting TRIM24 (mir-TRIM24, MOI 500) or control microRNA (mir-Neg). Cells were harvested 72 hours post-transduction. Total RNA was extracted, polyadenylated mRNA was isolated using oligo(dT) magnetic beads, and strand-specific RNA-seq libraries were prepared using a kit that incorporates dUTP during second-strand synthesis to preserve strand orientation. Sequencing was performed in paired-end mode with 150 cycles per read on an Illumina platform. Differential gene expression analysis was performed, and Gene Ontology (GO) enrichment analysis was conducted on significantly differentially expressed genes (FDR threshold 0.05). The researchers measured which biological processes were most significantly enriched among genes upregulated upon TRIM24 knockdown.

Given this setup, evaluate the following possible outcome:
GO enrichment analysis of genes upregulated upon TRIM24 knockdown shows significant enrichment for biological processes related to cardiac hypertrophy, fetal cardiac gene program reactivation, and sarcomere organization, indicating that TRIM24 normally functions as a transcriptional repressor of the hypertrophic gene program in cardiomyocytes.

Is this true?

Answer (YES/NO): NO